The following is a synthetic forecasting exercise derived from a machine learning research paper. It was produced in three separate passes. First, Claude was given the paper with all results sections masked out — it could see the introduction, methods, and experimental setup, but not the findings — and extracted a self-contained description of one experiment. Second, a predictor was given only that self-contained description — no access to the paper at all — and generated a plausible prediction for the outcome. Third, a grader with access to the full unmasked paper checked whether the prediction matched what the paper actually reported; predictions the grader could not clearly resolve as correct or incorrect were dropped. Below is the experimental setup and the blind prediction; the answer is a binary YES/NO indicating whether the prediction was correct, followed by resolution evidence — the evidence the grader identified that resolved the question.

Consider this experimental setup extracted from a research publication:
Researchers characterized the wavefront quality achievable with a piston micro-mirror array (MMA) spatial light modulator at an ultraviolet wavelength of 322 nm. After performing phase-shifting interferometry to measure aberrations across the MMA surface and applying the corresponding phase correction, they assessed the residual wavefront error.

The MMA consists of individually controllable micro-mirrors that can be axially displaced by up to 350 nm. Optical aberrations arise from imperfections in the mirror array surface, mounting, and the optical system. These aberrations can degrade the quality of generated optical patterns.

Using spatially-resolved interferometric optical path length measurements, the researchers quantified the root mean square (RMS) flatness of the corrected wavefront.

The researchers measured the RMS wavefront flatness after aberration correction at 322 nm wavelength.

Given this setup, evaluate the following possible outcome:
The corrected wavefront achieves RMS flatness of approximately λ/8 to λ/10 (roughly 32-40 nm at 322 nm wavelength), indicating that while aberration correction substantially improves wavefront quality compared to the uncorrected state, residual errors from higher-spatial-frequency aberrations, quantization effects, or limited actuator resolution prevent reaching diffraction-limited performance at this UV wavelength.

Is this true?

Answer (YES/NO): NO